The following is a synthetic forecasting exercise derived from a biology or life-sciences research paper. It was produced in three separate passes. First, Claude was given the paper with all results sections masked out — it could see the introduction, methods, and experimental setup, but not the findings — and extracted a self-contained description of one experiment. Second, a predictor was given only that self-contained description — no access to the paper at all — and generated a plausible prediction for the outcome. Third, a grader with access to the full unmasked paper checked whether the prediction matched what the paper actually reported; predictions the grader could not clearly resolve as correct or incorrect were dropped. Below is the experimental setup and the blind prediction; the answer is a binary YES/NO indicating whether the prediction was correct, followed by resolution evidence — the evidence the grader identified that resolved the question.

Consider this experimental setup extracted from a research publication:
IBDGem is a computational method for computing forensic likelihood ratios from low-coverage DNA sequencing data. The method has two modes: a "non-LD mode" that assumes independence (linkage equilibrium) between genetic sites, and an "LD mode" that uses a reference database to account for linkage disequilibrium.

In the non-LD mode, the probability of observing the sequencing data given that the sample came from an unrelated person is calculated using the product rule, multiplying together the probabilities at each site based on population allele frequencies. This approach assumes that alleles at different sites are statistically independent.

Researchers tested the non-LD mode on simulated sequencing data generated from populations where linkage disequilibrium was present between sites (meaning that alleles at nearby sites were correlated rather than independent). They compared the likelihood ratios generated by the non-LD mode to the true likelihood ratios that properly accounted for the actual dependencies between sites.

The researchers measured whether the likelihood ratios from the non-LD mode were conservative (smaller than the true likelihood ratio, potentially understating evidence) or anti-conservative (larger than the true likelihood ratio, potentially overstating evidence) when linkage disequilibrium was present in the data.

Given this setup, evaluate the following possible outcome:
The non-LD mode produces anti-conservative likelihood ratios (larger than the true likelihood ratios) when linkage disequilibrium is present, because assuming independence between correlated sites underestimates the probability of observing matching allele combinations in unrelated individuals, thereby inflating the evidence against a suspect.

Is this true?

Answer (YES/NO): YES